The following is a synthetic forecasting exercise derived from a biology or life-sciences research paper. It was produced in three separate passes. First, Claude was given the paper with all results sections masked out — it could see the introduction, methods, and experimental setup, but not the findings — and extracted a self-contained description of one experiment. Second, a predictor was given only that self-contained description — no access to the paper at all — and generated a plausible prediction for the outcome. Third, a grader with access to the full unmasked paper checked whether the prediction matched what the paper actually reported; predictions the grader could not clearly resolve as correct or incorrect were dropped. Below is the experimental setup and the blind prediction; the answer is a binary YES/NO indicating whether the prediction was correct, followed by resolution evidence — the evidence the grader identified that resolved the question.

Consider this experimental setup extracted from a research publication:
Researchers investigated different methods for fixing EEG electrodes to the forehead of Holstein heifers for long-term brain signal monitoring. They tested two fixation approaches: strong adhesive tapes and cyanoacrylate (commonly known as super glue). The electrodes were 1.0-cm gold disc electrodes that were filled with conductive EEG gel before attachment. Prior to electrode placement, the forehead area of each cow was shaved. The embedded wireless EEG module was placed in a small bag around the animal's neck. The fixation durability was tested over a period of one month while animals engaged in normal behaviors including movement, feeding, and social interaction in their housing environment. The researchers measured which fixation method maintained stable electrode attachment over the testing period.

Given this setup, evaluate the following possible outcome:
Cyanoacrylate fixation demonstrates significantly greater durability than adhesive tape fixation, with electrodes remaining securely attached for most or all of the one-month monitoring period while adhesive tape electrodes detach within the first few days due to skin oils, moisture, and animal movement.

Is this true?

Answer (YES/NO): NO